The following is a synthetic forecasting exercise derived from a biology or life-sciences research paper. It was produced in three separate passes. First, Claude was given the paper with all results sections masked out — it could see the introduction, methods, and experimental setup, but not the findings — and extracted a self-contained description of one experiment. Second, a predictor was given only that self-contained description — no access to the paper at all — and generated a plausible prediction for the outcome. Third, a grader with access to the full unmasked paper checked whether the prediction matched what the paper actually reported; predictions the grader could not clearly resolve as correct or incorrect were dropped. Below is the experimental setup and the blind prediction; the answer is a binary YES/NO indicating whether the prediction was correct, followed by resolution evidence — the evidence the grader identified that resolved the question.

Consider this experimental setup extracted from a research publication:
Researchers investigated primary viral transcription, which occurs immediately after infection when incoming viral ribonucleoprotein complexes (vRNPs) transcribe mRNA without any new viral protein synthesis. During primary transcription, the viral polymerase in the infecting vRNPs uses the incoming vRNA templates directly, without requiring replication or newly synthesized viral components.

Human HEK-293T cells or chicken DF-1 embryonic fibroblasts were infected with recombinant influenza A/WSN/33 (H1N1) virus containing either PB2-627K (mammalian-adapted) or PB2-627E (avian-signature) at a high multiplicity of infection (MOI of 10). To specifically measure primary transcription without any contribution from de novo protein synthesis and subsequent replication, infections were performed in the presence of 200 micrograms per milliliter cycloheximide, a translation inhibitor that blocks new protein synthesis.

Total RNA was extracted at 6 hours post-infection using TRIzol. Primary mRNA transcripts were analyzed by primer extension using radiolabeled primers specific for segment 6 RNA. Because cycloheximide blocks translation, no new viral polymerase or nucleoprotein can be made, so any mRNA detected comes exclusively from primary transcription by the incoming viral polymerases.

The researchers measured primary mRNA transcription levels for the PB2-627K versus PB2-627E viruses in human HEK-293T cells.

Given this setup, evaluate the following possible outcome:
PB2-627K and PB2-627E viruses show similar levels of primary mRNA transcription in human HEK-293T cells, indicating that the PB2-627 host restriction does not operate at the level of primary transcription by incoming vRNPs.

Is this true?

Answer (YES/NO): YES